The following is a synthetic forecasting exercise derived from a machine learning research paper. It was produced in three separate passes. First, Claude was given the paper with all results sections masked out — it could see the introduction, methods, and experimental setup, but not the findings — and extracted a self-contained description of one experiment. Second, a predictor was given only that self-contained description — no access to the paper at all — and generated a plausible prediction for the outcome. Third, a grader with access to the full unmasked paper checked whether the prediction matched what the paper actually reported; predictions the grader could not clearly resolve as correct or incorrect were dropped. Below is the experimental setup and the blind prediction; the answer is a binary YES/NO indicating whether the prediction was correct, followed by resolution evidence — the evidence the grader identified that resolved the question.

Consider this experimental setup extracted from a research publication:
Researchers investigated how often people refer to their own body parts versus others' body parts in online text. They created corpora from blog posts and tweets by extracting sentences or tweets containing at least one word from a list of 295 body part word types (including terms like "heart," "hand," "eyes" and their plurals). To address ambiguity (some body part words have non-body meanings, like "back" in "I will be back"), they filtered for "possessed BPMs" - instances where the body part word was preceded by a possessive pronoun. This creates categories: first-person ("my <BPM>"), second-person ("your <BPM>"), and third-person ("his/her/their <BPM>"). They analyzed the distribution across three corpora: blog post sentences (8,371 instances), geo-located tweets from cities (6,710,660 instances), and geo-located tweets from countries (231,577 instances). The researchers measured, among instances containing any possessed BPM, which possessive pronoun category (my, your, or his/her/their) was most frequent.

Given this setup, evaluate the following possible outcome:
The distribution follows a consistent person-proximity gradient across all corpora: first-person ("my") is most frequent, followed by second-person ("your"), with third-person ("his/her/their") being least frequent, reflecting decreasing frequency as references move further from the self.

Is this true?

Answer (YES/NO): YES